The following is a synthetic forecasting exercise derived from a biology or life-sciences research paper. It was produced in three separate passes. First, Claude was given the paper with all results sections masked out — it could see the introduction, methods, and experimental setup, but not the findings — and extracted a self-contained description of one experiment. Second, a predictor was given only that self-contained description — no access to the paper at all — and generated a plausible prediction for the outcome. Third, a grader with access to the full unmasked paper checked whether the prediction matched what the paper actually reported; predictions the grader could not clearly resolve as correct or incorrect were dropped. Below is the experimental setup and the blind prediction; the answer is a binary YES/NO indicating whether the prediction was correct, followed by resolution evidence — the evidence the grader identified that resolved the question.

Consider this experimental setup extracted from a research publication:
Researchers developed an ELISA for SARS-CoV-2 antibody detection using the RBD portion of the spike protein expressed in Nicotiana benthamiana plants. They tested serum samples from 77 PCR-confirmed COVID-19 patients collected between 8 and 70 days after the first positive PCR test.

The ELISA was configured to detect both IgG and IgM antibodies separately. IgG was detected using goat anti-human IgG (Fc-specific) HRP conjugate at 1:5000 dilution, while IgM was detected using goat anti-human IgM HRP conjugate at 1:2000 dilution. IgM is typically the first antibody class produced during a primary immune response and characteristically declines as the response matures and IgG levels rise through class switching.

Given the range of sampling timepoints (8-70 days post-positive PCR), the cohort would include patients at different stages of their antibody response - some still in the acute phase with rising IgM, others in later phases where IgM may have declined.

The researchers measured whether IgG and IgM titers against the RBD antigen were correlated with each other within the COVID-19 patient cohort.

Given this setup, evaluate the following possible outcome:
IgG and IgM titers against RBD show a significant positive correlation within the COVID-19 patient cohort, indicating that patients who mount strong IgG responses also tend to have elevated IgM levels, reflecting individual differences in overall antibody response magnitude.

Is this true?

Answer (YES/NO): YES